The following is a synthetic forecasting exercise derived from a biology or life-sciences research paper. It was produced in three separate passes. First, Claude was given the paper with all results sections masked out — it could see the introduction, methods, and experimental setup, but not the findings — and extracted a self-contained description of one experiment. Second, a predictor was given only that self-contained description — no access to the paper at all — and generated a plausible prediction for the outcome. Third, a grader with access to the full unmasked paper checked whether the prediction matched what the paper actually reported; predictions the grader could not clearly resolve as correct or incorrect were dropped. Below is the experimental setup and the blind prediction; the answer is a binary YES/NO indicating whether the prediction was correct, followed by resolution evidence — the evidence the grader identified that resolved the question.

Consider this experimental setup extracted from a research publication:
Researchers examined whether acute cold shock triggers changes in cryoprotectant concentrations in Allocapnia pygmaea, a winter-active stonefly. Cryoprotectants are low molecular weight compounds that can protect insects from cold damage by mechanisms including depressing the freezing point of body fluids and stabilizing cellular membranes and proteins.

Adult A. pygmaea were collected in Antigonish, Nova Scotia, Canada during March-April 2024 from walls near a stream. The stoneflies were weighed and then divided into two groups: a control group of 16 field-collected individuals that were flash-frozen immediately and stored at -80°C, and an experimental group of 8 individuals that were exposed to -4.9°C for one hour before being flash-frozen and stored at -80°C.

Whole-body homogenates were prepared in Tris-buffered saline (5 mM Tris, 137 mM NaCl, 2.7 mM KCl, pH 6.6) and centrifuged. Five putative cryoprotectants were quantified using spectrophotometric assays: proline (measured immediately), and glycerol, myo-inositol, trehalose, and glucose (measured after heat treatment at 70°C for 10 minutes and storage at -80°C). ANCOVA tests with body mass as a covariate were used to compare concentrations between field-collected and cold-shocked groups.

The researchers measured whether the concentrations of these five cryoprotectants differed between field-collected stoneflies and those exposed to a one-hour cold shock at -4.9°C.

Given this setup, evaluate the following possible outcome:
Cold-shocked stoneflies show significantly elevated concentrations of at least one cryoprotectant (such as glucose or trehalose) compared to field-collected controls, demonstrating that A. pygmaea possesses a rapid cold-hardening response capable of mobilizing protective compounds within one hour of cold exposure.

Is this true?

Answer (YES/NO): NO